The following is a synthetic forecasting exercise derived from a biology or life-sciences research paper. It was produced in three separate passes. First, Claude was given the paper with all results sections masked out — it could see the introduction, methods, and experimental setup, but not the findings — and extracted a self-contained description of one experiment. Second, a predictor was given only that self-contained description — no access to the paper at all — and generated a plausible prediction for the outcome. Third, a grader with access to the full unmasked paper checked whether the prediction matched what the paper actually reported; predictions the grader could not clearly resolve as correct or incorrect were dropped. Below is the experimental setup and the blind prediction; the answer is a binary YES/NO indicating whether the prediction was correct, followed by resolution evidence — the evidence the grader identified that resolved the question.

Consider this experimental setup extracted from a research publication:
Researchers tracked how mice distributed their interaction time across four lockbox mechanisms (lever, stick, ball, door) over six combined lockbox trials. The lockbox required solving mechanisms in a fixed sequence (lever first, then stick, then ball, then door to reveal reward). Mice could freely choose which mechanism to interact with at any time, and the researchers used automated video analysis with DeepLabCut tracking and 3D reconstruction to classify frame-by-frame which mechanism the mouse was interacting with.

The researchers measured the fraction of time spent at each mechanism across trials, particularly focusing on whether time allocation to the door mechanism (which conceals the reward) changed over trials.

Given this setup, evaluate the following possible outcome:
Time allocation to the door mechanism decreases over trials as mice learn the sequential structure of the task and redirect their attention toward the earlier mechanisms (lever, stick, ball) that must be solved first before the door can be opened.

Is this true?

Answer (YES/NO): NO